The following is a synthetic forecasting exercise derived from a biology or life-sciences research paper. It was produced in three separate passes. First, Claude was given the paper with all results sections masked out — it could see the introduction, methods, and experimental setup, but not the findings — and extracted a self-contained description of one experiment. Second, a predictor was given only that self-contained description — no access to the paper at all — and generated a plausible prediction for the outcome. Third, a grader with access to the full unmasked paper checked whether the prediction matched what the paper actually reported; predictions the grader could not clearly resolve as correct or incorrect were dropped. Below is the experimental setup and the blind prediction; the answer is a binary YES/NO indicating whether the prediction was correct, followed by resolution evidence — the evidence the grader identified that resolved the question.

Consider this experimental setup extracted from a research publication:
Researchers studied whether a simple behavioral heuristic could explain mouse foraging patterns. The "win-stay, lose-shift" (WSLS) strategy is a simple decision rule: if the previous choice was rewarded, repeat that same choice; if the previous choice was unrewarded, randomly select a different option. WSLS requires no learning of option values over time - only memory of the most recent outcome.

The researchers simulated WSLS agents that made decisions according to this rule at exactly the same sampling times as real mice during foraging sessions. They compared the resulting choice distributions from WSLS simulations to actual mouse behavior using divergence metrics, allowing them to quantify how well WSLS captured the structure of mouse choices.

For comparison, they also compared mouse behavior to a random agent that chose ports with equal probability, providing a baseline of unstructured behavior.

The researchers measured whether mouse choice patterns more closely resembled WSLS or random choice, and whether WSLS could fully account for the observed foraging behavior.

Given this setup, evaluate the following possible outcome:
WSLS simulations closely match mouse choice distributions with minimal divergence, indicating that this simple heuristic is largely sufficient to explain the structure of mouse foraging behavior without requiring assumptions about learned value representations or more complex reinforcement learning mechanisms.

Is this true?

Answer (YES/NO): NO